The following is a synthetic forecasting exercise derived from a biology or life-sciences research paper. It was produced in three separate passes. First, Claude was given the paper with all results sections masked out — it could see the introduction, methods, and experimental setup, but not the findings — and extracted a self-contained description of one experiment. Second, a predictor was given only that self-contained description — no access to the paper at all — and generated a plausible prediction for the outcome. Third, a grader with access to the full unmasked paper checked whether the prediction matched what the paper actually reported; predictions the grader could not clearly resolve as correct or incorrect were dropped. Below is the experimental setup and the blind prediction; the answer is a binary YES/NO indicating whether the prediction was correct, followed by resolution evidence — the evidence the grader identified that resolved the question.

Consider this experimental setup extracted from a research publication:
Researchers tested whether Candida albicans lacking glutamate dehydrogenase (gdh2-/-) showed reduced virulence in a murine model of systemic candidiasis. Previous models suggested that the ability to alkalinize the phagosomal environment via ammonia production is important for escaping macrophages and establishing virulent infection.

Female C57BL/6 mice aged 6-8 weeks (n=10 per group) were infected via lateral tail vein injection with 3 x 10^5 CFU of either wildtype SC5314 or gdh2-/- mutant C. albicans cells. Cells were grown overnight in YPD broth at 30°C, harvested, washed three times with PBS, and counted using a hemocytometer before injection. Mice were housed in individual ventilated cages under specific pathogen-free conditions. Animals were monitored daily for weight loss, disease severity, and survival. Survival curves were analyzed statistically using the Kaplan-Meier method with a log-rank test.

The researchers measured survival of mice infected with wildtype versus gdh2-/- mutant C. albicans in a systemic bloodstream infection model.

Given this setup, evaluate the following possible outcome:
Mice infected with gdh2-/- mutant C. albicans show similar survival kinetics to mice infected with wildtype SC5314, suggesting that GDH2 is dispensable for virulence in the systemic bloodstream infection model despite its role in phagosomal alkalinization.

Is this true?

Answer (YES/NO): YES